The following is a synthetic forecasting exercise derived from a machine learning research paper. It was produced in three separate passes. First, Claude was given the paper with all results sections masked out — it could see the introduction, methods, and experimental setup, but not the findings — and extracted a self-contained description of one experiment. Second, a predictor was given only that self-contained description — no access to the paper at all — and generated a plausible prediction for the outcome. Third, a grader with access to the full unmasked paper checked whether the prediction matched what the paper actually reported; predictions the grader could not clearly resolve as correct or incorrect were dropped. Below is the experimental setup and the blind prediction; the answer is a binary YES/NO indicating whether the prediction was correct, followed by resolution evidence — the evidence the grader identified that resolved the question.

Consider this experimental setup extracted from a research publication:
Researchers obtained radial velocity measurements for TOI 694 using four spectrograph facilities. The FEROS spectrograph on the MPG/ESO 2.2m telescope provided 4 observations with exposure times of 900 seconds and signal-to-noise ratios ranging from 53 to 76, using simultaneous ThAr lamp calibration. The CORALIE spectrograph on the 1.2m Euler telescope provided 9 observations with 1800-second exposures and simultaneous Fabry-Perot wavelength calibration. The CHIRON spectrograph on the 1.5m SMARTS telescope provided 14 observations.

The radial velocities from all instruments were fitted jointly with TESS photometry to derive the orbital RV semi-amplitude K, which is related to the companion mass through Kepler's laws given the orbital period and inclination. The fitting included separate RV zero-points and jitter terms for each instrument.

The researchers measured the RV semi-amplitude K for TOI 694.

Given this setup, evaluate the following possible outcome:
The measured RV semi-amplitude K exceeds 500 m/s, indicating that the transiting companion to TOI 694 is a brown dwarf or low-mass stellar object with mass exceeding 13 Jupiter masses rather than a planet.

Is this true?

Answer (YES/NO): YES